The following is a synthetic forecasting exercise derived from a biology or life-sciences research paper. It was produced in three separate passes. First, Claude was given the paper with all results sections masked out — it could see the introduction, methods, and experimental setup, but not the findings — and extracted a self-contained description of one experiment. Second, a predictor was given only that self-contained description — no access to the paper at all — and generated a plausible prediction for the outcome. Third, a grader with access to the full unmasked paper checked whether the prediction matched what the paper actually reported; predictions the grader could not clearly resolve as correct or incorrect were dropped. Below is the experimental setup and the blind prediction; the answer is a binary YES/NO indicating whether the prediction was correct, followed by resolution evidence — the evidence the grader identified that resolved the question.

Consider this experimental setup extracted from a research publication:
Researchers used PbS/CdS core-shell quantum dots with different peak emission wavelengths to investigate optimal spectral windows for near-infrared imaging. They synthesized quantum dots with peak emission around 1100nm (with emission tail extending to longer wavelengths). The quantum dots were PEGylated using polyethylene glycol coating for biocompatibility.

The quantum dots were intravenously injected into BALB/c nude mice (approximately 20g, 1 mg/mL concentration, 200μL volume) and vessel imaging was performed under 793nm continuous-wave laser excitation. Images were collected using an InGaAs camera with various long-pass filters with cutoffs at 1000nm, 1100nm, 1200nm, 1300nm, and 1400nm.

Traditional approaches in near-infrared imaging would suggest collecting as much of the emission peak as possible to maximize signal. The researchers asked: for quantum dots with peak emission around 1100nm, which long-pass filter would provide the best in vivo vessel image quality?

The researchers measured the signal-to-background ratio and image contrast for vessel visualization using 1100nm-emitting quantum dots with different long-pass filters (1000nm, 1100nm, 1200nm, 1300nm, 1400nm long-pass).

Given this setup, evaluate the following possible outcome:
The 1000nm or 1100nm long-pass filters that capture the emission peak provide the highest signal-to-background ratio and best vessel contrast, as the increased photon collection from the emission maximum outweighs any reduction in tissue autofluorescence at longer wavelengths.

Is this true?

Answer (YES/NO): NO